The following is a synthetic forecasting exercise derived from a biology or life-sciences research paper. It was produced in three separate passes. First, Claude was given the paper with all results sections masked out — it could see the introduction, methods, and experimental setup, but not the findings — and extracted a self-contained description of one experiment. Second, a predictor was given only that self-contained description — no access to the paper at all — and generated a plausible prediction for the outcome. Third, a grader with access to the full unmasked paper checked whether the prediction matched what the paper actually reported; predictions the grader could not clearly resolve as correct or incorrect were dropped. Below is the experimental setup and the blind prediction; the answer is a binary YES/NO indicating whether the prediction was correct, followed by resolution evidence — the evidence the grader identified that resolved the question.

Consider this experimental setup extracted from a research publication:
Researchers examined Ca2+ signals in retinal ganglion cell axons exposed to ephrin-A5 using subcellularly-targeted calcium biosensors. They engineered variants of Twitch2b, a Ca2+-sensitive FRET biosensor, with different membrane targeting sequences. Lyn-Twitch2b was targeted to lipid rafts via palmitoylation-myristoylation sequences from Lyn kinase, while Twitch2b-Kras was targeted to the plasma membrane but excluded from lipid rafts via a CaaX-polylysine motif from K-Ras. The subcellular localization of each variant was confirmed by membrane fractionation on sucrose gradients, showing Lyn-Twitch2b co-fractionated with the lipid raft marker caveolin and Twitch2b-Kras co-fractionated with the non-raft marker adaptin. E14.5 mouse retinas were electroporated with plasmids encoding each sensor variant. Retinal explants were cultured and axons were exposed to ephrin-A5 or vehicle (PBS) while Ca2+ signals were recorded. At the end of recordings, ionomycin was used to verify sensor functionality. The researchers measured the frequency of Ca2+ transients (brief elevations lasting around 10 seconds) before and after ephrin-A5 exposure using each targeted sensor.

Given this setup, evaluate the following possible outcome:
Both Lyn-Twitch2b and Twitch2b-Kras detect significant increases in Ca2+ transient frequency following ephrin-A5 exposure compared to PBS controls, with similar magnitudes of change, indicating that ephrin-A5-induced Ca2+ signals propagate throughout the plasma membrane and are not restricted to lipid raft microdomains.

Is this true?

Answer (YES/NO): NO